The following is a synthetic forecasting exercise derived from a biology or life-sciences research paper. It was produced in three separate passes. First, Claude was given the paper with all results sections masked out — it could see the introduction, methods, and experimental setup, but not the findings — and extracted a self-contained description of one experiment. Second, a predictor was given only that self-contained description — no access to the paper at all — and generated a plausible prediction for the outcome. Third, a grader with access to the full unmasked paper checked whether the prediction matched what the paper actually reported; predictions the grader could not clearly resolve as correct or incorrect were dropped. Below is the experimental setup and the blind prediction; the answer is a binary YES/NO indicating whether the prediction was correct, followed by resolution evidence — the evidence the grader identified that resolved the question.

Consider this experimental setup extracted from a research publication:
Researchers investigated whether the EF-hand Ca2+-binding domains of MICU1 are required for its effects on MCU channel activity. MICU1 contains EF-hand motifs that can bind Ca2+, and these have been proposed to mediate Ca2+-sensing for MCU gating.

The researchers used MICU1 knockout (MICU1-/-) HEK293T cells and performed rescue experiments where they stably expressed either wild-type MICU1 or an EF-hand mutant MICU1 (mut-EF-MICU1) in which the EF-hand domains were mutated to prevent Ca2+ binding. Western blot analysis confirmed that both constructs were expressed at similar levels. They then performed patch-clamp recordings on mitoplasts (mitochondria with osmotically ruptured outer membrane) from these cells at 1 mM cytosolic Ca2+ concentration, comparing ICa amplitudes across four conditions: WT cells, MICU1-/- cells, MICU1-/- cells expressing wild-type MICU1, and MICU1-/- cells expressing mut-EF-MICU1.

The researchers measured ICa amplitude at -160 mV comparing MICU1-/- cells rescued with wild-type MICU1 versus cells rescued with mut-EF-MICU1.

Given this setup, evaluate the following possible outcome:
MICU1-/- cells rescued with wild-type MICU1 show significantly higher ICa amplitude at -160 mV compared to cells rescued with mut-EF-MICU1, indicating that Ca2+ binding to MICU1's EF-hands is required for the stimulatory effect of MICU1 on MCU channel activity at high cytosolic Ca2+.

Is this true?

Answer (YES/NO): YES